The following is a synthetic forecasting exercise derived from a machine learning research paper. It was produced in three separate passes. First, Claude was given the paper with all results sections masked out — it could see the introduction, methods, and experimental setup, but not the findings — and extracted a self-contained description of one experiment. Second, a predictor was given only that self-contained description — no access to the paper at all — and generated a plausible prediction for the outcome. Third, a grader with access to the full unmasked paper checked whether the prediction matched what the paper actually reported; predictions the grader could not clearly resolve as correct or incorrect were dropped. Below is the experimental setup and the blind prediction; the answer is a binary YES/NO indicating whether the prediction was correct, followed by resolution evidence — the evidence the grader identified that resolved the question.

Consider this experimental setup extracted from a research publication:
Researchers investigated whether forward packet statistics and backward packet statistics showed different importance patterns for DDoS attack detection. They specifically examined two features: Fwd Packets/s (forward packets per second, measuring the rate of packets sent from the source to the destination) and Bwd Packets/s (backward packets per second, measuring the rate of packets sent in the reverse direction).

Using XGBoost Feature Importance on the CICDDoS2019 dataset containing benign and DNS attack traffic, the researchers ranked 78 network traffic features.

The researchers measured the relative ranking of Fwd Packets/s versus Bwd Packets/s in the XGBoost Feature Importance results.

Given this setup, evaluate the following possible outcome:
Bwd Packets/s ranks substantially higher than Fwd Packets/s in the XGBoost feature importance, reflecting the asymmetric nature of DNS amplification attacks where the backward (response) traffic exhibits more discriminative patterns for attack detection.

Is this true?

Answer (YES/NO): YES